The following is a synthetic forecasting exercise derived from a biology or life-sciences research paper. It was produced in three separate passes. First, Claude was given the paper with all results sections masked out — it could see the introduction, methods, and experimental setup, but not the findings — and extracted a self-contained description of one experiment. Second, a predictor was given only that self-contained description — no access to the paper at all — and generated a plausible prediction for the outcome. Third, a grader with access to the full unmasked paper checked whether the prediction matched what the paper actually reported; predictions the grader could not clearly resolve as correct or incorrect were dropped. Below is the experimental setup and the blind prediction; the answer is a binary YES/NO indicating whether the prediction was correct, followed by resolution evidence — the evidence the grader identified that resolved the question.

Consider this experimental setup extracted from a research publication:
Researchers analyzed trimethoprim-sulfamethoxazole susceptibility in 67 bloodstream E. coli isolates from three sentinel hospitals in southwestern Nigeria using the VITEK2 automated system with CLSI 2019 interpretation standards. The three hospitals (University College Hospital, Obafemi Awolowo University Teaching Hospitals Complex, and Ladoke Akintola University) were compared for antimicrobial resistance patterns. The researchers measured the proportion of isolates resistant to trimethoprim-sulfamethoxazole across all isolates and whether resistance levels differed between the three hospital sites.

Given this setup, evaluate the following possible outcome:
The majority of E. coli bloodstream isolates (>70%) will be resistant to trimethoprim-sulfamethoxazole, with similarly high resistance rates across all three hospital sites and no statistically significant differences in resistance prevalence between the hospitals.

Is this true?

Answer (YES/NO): YES